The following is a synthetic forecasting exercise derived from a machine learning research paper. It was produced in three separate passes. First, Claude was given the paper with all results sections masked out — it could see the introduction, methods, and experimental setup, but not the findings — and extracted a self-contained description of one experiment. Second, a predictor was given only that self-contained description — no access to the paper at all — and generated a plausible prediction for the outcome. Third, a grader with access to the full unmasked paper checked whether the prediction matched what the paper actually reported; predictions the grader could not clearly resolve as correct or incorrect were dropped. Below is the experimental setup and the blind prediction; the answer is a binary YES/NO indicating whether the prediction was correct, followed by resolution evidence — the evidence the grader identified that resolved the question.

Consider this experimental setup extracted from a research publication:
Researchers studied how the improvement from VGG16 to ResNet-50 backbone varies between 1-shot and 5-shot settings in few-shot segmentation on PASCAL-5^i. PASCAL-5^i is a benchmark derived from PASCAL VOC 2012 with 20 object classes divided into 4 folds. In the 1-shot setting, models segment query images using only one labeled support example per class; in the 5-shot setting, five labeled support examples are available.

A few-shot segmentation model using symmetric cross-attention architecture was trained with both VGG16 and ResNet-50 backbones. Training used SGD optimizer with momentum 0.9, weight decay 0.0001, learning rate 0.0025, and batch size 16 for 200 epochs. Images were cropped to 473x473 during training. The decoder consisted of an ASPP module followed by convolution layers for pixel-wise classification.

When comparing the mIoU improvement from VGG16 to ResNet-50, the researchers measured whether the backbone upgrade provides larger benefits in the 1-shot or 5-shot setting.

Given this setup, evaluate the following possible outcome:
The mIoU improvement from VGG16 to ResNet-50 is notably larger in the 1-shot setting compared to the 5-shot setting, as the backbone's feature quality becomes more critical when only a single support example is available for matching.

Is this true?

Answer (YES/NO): YES